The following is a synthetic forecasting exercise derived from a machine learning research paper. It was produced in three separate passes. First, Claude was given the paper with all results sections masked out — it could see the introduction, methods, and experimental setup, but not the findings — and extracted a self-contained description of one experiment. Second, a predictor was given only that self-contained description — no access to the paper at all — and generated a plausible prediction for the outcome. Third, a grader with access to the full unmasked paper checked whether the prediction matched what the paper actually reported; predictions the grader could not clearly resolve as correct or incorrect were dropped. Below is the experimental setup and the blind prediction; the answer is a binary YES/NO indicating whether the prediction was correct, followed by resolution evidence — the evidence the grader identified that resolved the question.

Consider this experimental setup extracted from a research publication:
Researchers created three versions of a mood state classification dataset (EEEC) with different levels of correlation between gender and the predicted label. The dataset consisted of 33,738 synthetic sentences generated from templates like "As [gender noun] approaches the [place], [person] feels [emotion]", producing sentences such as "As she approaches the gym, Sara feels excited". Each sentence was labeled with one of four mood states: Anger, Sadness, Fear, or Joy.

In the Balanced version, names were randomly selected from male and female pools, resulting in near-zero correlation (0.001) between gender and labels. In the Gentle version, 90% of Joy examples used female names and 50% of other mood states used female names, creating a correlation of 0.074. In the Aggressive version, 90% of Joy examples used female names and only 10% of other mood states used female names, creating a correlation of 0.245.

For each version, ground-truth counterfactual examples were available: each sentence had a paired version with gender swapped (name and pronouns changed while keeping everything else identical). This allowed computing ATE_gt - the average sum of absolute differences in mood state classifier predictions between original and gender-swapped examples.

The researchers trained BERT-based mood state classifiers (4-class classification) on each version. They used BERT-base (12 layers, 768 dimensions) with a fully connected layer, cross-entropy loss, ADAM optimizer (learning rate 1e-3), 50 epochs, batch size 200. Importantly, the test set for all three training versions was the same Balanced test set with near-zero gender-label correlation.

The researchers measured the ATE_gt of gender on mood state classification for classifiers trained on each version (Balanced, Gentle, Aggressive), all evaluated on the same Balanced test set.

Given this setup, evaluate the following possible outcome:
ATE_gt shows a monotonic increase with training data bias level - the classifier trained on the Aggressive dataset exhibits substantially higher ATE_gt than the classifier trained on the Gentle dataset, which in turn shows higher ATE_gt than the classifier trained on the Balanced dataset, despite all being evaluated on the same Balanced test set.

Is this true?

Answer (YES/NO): NO